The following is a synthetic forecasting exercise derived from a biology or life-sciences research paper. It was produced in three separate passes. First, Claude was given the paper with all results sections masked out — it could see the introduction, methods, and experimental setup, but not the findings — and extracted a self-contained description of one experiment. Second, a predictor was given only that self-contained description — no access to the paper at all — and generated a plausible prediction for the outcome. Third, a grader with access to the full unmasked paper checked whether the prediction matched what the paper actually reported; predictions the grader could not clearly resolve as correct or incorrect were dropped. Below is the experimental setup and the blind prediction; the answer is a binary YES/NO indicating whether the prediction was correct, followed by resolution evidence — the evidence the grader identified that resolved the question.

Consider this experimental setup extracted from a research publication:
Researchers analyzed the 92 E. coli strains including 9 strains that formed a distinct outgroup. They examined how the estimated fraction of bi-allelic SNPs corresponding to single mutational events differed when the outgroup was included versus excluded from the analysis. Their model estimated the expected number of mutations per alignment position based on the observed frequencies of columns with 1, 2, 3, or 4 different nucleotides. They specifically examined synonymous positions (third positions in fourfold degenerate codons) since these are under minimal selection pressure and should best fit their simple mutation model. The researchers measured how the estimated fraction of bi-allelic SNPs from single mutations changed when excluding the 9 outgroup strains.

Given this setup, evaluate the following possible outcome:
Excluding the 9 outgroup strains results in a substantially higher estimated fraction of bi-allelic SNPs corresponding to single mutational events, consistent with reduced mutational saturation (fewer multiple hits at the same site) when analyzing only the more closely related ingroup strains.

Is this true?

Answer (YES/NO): YES